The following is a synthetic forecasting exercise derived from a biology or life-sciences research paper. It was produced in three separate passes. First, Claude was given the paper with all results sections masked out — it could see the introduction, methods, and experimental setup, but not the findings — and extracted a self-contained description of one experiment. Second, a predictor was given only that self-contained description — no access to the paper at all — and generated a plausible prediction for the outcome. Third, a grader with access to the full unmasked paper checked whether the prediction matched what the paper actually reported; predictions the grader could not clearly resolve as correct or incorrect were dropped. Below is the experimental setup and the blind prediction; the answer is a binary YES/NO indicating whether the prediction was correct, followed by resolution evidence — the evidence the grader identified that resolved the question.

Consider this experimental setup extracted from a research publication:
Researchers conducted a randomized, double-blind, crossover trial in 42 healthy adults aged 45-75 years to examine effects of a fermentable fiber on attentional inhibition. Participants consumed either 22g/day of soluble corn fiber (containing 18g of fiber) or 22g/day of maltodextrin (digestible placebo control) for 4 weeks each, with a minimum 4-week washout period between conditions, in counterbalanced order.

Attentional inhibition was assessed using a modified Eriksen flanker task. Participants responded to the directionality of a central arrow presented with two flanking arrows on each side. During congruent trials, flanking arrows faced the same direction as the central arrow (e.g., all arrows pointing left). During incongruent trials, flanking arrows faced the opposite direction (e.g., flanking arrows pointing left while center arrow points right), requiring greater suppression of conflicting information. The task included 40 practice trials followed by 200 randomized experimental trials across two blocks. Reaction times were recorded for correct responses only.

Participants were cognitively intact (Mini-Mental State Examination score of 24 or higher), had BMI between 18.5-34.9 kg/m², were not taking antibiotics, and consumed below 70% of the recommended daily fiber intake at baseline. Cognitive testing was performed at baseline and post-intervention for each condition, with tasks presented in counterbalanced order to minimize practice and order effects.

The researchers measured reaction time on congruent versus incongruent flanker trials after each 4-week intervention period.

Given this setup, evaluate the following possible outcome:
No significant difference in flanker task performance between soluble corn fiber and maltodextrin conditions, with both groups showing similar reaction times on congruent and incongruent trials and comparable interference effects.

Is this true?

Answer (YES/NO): NO